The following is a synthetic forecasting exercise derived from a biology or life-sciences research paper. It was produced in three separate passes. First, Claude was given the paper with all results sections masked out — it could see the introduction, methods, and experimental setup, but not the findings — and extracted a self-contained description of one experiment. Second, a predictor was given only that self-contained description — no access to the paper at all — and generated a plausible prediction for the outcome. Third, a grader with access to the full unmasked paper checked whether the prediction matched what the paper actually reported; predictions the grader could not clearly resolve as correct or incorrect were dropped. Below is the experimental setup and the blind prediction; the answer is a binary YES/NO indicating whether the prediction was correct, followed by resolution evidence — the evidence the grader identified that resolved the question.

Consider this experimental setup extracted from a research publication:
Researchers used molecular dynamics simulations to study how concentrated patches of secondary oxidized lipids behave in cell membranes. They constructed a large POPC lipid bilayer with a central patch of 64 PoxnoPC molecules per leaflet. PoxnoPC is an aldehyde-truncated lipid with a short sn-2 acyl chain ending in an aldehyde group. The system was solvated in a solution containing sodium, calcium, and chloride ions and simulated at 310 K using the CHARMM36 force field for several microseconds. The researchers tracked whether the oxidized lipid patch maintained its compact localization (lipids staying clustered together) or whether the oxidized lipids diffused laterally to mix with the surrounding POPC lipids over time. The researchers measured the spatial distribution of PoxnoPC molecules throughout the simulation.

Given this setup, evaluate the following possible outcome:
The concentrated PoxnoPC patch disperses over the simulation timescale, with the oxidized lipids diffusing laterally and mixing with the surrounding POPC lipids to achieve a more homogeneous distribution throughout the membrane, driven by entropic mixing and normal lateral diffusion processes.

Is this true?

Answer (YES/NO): YES